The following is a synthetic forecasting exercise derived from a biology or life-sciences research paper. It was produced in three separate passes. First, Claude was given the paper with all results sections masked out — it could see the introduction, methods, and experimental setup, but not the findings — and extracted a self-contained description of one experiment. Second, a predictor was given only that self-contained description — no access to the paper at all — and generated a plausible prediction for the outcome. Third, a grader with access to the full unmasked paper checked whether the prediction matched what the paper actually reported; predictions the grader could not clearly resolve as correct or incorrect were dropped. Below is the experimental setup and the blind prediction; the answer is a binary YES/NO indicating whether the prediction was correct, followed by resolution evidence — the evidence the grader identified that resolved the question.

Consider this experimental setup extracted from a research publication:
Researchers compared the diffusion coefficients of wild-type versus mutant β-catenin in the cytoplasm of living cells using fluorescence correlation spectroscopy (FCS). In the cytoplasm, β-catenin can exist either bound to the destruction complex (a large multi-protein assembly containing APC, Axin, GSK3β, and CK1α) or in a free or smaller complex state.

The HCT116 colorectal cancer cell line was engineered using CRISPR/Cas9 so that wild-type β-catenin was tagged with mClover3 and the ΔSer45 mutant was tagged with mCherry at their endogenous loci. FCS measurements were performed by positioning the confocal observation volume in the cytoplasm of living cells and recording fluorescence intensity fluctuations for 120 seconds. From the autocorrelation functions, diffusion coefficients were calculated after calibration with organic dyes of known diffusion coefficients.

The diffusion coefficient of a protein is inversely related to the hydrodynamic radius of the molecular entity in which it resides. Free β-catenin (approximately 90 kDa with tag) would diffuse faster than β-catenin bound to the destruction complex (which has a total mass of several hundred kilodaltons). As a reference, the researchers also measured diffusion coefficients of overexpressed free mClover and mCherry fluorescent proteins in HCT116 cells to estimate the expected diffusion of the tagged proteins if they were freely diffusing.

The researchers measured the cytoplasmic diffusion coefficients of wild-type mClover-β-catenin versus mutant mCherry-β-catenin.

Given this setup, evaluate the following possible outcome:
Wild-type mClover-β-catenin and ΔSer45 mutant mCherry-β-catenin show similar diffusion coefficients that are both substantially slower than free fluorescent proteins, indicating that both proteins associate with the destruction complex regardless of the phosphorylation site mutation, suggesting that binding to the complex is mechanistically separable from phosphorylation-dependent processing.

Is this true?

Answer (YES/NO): NO